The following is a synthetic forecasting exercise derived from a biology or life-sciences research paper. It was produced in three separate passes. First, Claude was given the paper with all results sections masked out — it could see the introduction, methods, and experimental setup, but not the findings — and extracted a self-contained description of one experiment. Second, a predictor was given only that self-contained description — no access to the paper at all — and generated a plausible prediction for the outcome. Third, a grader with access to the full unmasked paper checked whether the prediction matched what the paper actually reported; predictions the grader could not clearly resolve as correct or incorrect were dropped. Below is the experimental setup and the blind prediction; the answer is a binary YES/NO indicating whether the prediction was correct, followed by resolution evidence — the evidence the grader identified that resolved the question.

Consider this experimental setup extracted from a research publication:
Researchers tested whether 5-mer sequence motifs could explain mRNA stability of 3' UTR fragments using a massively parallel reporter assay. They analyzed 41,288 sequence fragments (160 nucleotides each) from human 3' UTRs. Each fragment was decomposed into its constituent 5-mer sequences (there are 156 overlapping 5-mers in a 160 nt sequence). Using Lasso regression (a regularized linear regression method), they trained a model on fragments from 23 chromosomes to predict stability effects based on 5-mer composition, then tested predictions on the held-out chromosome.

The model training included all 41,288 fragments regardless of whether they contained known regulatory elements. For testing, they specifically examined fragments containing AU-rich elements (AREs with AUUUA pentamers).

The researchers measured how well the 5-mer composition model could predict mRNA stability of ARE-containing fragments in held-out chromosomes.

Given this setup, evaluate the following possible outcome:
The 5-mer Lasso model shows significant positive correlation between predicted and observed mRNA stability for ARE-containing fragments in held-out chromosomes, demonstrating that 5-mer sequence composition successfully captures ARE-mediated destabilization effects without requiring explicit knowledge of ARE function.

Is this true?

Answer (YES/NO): YES